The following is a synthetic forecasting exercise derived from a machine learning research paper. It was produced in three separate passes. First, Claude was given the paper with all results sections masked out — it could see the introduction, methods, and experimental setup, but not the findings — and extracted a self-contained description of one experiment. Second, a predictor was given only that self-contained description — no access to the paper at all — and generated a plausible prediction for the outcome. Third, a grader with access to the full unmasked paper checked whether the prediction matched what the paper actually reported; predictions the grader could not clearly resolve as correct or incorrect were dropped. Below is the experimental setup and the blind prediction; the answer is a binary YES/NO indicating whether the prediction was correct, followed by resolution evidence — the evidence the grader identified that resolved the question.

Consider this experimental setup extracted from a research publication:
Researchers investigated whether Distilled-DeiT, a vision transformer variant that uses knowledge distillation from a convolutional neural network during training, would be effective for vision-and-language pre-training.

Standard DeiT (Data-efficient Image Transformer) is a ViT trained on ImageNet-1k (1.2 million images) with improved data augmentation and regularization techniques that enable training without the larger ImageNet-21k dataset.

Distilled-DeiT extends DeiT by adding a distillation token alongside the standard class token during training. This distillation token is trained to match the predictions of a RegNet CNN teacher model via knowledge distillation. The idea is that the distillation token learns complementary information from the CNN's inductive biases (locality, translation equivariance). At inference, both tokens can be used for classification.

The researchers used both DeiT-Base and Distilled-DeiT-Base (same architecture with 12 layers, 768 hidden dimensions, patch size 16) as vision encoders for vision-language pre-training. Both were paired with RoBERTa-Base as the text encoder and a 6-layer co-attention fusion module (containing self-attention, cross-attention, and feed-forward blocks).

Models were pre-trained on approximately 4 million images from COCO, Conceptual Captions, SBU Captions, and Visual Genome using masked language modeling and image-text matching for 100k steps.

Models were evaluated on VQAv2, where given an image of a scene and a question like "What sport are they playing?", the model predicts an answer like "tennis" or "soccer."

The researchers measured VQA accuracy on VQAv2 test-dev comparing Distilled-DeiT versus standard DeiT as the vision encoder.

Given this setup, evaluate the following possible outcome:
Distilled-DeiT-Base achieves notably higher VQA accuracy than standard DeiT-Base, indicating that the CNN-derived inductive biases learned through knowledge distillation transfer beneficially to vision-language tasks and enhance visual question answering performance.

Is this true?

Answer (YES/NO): NO